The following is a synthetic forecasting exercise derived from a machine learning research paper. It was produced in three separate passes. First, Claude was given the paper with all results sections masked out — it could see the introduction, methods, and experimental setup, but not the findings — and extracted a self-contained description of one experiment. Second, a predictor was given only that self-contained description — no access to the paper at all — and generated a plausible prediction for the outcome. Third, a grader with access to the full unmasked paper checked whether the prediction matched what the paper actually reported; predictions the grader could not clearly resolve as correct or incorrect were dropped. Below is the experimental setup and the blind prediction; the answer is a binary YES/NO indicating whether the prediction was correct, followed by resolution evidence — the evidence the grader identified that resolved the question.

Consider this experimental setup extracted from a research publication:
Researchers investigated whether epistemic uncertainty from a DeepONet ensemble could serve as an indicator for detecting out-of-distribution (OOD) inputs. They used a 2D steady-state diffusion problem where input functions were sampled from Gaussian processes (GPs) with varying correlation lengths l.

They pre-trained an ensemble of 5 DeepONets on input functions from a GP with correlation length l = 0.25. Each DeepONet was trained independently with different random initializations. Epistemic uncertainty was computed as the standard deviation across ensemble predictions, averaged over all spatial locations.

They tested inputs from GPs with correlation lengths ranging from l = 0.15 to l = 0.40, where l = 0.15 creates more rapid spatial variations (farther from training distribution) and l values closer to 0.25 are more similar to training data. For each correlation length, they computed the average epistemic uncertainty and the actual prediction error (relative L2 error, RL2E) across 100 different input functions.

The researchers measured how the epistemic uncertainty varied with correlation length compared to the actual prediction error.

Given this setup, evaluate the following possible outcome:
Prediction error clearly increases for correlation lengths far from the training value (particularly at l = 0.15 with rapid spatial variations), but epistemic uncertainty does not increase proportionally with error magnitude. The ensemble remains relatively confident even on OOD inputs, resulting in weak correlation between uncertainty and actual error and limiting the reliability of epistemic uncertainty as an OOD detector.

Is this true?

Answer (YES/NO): NO